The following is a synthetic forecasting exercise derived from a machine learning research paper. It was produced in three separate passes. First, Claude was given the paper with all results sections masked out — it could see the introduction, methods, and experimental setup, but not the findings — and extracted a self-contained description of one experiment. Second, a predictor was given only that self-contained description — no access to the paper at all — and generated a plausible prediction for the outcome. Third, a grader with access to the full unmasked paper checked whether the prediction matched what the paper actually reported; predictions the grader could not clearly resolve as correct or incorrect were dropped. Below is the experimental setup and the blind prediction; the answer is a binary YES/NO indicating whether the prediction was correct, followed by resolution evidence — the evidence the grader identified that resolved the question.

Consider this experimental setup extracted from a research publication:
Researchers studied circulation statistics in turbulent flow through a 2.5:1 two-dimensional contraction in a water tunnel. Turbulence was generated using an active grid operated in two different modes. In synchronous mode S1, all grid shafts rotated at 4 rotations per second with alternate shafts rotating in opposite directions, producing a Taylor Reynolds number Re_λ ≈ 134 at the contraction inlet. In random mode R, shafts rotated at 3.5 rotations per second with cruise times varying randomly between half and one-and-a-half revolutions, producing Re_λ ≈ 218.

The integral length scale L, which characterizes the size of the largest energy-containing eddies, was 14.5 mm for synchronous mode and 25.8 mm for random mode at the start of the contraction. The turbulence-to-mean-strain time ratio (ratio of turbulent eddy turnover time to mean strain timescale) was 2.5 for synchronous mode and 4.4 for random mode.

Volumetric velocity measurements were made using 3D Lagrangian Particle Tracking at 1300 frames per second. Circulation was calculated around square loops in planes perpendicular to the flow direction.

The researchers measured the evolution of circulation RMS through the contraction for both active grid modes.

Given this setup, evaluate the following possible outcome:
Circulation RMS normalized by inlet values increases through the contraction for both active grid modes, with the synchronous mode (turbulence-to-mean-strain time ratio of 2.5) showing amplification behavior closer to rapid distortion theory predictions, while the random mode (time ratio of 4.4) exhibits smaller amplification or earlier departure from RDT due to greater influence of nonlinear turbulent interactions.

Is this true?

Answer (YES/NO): NO